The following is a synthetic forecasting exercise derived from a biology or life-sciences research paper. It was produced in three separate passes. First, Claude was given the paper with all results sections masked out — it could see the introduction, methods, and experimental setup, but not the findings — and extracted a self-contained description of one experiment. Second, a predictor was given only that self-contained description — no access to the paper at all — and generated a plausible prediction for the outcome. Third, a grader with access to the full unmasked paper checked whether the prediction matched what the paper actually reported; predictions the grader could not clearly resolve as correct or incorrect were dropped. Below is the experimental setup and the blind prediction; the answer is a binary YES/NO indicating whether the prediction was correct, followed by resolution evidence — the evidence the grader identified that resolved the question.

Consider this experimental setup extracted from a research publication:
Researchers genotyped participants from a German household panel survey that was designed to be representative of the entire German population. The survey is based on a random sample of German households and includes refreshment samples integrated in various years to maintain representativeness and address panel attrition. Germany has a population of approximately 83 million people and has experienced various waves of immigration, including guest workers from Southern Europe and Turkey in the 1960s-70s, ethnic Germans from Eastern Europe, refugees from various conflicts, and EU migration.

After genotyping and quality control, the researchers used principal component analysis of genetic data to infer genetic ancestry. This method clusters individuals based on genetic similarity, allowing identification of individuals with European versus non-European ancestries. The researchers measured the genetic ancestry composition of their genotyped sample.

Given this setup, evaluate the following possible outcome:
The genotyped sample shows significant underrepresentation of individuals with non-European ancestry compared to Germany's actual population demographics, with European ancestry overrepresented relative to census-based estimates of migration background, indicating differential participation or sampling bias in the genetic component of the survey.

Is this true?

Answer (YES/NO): YES